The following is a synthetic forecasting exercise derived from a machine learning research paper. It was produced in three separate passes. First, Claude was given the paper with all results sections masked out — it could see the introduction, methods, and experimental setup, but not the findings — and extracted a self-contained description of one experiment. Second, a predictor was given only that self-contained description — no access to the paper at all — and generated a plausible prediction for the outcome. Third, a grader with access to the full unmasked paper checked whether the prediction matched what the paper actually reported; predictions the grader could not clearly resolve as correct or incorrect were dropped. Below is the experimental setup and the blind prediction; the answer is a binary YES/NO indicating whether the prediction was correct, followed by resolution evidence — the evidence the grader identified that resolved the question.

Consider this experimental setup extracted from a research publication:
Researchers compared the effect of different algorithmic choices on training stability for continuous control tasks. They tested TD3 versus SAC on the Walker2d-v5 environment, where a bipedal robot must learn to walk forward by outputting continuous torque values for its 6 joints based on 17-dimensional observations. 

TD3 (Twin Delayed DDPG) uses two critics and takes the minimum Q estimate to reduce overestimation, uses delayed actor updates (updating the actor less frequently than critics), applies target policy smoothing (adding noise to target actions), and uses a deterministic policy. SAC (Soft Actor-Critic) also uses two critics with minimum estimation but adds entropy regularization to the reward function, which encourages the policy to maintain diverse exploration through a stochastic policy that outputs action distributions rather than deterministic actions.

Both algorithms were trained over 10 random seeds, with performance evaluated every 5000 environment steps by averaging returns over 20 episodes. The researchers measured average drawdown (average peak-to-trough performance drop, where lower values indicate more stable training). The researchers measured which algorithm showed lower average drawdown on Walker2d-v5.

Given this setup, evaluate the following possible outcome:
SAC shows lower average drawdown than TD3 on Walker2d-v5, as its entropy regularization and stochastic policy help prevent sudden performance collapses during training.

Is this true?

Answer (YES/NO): NO